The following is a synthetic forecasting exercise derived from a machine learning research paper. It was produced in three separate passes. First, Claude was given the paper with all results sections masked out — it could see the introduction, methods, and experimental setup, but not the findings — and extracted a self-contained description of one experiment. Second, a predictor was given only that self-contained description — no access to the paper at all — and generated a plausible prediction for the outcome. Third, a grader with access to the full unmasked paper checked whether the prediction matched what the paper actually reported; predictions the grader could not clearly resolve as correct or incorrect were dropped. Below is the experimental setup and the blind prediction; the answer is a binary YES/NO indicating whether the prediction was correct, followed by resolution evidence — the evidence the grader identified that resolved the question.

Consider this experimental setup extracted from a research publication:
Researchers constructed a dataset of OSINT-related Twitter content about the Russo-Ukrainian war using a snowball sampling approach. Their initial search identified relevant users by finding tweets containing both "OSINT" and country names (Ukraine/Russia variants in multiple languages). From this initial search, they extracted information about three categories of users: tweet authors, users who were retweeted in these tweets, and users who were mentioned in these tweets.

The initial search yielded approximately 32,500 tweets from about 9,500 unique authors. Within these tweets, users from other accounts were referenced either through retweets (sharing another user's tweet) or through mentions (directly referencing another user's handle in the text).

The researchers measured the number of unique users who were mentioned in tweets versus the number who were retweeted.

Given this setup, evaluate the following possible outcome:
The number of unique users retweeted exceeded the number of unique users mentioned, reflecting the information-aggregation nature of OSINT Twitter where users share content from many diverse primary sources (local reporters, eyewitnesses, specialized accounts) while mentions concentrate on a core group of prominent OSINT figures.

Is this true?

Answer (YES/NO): NO